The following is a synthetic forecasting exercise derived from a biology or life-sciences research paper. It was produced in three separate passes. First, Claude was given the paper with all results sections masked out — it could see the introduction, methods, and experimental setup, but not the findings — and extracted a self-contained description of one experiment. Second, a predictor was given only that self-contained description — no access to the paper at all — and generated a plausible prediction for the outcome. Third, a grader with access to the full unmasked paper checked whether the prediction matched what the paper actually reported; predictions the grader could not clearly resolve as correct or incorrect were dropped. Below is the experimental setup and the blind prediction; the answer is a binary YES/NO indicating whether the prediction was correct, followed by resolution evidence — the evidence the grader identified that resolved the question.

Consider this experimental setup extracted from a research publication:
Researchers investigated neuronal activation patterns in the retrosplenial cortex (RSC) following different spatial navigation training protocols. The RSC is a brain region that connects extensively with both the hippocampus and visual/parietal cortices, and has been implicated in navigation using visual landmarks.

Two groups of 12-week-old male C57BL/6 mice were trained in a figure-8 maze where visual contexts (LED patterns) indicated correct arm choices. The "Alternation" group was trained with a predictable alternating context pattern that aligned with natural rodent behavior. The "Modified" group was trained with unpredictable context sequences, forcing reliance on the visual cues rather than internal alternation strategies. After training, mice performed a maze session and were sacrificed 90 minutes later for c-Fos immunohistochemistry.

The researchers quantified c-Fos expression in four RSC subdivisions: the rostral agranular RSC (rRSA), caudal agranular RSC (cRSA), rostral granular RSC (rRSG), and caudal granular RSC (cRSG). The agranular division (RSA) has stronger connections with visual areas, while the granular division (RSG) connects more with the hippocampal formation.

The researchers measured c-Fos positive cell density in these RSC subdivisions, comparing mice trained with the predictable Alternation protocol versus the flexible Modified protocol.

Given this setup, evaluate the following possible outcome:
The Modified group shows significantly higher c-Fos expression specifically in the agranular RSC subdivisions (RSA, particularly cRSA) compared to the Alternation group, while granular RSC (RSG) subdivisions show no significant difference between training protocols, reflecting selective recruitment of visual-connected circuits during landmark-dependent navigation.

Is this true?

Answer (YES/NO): NO